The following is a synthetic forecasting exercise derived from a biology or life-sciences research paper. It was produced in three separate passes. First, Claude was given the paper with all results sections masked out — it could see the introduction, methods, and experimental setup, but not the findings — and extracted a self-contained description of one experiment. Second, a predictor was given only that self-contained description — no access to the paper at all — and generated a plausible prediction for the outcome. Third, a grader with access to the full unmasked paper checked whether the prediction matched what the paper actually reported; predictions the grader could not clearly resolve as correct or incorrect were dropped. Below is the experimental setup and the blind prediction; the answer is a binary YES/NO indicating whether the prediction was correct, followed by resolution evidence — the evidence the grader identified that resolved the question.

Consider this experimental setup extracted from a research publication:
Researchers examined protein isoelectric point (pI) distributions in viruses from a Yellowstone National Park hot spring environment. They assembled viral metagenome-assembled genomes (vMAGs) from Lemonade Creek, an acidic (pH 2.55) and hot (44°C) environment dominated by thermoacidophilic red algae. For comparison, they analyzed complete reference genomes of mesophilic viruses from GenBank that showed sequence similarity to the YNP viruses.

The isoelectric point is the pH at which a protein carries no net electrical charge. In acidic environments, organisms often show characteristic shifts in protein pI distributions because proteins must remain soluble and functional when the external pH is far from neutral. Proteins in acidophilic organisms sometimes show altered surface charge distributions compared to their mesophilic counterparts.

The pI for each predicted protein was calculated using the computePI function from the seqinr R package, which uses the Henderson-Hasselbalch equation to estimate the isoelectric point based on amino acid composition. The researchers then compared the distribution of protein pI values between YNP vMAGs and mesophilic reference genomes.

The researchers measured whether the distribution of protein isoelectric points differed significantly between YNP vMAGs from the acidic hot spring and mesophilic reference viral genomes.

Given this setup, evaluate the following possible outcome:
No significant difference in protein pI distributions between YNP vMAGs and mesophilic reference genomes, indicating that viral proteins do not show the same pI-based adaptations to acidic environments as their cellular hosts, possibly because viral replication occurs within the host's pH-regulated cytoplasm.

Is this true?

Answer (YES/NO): NO